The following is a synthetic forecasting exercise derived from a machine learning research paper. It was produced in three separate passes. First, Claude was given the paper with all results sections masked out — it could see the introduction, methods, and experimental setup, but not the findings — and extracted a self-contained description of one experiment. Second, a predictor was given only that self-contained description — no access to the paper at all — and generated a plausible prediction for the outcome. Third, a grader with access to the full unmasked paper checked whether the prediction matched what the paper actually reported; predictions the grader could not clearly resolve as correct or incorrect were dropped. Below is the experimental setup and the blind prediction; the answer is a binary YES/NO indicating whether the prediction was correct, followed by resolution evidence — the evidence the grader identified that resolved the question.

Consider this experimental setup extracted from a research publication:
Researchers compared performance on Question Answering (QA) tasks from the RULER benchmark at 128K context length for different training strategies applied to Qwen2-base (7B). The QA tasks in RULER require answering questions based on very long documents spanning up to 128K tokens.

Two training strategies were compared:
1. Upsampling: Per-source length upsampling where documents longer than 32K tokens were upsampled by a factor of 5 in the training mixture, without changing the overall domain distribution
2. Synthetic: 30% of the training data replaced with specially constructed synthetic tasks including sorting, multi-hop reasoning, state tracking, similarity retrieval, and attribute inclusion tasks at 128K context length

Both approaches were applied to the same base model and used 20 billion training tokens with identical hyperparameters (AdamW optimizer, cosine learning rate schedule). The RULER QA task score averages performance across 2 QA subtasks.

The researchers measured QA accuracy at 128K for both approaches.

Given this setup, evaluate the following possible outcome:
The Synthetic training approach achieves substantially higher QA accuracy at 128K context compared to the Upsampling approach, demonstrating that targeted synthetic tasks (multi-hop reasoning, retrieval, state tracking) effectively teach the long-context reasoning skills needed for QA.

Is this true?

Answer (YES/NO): NO